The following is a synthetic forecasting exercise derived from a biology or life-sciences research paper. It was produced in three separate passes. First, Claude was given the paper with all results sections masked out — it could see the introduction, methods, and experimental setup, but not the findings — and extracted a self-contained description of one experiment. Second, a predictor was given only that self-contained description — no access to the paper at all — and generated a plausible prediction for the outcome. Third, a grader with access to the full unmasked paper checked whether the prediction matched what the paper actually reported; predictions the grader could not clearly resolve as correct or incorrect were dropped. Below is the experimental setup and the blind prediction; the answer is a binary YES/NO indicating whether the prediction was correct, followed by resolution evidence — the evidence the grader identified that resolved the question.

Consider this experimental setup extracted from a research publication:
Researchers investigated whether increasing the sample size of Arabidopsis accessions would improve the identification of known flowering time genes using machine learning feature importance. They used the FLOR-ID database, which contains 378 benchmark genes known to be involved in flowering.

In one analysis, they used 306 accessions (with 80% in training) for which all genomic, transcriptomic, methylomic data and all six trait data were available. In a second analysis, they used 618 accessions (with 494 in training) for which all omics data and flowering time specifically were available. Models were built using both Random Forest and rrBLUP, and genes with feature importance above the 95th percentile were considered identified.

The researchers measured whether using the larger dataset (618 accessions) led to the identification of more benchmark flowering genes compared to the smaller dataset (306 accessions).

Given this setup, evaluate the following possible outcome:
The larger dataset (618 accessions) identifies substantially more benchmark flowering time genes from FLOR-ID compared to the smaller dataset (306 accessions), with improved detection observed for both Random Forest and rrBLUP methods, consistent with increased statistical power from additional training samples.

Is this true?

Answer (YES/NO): NO